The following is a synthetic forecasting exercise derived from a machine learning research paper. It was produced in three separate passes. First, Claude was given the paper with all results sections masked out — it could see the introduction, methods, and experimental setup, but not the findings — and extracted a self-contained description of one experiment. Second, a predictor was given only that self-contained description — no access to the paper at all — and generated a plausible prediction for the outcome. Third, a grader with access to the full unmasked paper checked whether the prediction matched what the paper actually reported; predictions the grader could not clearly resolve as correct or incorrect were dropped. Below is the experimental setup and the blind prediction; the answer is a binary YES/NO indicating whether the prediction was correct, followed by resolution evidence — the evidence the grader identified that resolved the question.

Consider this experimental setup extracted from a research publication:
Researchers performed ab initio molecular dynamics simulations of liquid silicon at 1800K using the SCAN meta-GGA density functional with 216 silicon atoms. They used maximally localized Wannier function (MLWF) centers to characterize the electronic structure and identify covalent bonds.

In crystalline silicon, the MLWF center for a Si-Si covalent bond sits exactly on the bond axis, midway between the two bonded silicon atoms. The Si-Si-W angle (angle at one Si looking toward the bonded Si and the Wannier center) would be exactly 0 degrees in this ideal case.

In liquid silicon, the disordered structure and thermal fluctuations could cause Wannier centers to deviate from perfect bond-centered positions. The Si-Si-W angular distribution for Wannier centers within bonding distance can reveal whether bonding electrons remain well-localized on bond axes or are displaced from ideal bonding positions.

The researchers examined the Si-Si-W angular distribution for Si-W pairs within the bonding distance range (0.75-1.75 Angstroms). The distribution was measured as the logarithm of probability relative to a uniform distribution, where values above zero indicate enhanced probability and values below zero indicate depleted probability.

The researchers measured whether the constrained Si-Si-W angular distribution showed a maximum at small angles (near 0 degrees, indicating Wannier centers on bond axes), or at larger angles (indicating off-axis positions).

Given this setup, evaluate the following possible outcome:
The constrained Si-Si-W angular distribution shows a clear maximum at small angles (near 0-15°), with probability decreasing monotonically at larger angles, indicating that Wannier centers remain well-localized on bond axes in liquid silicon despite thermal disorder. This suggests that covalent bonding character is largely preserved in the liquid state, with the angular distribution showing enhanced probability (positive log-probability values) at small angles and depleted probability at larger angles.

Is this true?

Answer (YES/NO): YES